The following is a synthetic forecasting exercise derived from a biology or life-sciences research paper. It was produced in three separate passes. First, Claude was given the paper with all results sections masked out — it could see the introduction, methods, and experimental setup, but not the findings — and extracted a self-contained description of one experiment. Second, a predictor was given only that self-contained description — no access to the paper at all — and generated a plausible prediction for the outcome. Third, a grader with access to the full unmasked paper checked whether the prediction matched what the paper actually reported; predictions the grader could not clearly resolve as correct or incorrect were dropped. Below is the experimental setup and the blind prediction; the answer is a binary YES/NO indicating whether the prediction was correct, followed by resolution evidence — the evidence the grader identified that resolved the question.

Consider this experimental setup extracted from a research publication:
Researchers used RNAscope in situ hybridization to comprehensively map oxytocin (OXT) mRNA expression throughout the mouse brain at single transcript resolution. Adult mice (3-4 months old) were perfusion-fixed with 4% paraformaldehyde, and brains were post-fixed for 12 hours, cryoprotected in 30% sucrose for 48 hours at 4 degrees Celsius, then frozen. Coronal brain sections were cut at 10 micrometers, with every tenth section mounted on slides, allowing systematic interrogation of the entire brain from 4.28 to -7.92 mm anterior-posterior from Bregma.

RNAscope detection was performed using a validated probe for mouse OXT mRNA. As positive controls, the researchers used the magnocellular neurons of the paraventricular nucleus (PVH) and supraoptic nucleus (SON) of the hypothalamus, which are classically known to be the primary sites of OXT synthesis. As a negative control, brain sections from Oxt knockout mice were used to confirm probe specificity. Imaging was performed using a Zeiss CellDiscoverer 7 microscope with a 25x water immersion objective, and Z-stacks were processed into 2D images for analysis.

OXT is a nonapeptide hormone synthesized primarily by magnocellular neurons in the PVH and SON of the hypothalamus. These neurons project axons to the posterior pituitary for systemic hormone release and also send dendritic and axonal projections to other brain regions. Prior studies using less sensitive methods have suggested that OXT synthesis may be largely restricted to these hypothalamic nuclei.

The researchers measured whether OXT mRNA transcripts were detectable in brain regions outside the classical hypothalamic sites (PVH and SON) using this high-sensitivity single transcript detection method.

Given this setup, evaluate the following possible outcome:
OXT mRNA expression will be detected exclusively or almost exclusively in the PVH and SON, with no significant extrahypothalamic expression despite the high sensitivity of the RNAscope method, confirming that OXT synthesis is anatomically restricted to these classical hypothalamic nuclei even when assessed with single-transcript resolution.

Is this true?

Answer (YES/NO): NO